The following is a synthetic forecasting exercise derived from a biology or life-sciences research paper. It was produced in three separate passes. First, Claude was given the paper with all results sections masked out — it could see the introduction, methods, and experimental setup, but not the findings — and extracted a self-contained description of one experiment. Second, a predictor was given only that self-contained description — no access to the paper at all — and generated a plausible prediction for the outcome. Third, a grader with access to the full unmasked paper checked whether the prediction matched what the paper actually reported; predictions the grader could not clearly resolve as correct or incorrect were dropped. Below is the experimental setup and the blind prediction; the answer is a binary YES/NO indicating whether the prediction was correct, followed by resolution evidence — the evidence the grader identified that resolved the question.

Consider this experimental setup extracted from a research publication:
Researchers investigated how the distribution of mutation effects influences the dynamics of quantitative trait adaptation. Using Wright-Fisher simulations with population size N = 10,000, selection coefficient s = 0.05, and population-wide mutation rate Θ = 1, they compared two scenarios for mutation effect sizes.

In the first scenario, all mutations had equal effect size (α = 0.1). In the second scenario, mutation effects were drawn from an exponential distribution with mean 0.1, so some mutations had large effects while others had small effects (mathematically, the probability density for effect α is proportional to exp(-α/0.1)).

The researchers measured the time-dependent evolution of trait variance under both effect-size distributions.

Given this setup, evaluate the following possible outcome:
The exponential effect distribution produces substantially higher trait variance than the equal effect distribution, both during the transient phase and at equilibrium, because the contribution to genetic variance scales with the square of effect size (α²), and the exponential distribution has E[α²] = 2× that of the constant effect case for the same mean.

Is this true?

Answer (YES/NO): YES